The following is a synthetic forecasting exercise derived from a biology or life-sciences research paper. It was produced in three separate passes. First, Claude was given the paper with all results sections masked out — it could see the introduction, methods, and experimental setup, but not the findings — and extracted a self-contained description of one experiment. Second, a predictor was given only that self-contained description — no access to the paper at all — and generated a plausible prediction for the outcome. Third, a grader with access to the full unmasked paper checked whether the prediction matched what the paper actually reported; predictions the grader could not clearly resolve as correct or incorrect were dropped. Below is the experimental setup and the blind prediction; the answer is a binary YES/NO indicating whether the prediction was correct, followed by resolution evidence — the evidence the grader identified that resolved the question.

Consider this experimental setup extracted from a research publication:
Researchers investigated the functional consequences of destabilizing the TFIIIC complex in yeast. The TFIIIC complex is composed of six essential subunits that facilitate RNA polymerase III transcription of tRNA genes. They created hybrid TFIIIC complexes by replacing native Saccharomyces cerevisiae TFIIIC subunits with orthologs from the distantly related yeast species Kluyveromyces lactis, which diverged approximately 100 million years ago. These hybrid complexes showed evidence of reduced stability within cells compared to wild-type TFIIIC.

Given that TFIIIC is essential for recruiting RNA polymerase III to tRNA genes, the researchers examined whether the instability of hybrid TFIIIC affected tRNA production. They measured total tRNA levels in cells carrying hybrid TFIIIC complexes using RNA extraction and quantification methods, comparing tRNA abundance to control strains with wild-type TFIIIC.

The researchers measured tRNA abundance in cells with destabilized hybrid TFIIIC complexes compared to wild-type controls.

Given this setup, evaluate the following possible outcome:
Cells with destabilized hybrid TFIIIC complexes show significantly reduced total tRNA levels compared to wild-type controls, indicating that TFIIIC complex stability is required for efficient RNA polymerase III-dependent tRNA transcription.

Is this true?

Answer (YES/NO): NO